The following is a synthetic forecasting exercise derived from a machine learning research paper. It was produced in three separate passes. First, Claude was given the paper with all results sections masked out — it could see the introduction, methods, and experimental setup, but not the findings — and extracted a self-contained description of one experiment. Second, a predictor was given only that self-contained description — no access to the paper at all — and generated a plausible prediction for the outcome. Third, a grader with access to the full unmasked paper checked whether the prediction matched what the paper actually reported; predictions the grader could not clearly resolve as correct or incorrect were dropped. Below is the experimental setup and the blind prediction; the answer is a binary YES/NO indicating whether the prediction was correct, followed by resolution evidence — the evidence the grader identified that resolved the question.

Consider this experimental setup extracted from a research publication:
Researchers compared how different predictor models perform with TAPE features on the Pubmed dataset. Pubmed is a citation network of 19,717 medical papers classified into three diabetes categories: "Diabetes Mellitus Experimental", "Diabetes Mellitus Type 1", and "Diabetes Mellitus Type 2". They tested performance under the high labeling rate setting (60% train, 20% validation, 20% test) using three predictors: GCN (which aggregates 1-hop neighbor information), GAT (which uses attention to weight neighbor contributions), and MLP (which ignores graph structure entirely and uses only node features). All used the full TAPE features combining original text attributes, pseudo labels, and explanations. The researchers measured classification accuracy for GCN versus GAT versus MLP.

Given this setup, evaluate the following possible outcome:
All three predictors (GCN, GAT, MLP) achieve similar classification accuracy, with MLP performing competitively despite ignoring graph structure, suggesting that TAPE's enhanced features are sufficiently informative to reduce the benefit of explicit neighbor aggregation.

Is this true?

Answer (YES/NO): NO